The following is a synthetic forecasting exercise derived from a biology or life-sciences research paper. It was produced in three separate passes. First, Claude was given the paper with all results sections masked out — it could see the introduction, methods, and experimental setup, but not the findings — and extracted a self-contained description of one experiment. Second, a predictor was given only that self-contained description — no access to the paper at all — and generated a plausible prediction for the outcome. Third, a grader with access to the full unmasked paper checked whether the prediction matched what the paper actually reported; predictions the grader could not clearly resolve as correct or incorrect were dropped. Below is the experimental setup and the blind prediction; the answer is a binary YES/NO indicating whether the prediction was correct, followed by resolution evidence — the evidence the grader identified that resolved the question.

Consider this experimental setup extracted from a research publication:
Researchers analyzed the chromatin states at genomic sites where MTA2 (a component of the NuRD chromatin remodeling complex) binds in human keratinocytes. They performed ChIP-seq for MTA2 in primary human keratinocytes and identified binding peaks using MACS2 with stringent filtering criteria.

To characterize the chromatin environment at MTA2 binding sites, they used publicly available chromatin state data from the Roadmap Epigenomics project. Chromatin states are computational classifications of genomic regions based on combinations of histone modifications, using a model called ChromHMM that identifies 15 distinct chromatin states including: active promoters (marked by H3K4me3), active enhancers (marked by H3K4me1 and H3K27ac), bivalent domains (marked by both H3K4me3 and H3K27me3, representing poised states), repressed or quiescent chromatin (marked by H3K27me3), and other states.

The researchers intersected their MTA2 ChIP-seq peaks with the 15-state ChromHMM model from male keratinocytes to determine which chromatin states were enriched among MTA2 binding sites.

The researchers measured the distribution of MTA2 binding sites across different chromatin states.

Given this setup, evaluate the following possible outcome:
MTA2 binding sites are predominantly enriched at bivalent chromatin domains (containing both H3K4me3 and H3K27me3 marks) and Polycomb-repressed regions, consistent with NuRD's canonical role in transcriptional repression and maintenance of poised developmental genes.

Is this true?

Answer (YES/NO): NO